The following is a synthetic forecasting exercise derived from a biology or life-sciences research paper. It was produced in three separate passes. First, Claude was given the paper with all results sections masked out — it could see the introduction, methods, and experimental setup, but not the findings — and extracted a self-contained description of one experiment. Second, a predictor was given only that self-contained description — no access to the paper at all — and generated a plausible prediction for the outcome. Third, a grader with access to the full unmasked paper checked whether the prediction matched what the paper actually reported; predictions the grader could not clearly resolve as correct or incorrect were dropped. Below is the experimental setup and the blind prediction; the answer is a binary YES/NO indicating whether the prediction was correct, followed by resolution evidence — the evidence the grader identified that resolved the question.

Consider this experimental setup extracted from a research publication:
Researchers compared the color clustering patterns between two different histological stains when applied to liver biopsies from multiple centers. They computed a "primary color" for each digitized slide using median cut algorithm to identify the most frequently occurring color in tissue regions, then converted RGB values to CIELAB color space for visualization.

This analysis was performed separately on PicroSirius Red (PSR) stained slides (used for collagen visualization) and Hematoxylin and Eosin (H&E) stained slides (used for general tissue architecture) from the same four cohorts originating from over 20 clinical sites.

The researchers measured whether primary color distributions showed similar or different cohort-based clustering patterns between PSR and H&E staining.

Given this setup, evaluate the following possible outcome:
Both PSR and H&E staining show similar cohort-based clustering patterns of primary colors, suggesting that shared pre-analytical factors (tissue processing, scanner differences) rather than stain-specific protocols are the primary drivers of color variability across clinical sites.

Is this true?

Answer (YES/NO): NO